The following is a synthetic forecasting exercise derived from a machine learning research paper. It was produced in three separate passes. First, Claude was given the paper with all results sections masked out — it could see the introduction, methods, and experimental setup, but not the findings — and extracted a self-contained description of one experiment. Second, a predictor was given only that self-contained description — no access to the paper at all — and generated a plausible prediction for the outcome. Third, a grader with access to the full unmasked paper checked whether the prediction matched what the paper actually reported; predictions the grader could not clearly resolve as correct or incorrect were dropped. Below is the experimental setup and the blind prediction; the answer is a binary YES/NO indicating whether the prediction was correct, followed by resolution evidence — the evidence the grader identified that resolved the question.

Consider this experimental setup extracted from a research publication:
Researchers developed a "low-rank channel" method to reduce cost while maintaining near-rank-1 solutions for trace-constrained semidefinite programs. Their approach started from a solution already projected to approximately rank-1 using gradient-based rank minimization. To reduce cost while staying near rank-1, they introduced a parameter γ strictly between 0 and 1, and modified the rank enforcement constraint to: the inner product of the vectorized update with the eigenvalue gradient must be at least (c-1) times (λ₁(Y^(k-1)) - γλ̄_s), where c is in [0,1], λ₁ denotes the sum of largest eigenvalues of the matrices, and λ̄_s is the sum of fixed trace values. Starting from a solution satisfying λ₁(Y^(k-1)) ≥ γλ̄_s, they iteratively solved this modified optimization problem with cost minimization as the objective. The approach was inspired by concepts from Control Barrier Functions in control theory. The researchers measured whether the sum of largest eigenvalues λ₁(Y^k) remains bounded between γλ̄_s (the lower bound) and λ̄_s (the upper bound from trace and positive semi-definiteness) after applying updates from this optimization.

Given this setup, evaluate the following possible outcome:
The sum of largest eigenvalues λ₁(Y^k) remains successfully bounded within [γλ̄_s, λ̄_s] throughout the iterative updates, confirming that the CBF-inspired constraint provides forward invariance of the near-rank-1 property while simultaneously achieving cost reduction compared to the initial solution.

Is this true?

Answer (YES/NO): YES